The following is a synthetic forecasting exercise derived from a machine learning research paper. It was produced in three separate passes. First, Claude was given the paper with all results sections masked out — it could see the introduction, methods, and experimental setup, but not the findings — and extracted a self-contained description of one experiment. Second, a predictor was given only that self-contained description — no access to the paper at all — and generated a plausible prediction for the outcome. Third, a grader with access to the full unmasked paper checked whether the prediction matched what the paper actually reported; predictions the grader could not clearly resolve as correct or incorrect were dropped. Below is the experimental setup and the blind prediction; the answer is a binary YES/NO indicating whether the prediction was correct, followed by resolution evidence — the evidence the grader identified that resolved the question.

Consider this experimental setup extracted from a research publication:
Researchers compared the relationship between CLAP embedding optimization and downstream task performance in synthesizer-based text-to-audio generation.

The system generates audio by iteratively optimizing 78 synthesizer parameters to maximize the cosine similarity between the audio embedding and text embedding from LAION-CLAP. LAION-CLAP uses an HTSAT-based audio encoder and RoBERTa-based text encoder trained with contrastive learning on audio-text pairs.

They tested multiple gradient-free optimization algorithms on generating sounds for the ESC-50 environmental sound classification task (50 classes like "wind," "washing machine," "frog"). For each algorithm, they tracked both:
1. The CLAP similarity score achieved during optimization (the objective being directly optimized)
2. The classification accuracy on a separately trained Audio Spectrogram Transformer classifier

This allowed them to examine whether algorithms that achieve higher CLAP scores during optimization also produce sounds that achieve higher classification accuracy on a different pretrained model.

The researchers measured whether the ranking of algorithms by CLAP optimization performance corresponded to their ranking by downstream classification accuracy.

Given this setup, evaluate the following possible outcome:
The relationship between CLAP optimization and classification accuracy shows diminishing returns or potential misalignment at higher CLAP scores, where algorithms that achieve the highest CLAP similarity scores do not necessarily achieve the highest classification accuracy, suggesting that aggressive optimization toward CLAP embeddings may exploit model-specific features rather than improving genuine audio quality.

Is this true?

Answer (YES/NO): NO